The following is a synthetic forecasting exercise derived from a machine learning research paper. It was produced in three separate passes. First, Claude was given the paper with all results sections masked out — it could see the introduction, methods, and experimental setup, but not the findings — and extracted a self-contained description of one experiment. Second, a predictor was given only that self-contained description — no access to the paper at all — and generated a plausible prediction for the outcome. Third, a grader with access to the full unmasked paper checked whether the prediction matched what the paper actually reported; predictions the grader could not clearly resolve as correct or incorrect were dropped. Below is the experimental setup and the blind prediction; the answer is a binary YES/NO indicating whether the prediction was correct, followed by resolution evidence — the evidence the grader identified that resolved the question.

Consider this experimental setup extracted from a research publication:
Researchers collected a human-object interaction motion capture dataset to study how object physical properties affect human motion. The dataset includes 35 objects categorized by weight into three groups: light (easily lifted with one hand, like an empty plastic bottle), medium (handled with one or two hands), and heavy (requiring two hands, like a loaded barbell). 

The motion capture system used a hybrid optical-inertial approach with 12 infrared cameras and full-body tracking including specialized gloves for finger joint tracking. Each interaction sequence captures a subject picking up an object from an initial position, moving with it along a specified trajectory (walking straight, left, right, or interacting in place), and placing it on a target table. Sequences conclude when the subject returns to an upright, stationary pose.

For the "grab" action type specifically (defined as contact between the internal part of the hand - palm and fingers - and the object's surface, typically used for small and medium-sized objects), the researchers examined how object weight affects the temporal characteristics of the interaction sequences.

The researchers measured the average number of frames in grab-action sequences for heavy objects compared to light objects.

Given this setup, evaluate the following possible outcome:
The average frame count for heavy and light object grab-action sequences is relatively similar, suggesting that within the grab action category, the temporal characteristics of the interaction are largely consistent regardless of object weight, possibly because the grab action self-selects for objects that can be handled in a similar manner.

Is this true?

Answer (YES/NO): NO